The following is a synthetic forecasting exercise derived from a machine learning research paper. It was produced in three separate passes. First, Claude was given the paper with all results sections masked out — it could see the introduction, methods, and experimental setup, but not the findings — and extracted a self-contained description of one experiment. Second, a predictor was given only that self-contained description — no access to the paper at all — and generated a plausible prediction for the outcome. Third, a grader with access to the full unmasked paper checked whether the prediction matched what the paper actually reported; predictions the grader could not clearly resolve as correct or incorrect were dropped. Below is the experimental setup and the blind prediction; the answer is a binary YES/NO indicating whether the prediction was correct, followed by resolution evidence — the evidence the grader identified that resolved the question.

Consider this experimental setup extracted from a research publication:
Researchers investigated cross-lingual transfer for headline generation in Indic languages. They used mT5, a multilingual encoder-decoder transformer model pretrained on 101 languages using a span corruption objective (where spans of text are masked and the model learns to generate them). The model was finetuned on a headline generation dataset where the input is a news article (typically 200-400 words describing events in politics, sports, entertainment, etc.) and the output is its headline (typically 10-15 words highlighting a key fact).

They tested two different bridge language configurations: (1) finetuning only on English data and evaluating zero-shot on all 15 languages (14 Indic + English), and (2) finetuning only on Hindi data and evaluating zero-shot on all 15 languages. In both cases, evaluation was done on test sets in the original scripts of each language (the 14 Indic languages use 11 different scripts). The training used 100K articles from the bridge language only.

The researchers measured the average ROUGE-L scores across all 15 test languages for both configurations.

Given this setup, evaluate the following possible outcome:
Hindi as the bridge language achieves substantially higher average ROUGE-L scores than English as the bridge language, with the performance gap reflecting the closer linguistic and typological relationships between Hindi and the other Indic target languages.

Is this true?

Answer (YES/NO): NO